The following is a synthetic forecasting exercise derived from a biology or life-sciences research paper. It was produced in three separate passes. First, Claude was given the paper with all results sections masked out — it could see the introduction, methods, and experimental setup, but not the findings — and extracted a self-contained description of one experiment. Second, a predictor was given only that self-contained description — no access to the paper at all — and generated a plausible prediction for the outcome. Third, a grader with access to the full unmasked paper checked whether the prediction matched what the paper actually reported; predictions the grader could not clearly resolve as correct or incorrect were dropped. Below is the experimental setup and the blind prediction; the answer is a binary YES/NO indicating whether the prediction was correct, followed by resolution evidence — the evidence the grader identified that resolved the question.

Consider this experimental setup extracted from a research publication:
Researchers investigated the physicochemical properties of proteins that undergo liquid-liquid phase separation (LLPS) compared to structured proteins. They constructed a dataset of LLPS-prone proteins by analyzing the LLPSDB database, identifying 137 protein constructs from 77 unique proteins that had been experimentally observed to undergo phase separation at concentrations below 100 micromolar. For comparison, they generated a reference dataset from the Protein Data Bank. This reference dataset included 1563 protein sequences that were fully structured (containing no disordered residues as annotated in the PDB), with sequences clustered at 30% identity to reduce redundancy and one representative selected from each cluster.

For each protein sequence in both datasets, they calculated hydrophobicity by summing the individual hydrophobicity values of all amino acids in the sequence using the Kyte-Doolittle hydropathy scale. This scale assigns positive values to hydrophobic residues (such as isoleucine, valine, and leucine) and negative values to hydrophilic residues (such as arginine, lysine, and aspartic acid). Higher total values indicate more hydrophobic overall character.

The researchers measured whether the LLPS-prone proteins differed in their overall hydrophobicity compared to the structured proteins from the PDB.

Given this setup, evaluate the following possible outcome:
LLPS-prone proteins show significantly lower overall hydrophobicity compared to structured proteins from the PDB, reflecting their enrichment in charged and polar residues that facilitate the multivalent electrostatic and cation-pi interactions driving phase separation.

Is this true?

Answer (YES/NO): YES